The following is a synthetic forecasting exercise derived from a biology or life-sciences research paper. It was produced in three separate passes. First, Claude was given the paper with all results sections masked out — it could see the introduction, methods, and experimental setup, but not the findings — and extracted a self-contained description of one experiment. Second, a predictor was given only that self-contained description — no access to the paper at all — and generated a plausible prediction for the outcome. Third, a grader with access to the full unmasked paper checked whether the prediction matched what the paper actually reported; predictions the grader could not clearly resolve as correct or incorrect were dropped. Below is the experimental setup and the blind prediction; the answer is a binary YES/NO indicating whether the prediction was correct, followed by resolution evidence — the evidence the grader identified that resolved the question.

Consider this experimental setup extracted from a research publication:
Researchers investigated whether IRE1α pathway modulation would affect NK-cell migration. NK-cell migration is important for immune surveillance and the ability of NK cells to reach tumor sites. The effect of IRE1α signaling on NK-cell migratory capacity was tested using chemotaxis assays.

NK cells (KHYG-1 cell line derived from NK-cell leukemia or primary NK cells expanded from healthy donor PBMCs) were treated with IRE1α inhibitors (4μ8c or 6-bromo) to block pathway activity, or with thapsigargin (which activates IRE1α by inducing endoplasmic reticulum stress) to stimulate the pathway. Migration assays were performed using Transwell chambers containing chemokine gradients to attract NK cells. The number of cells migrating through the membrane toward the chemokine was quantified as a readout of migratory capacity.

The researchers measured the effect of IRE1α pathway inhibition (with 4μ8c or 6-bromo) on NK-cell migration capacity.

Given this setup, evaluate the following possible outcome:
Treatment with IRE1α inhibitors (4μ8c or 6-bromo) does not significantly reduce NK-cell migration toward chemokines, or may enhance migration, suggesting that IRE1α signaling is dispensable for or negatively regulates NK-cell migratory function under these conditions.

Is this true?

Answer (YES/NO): NO